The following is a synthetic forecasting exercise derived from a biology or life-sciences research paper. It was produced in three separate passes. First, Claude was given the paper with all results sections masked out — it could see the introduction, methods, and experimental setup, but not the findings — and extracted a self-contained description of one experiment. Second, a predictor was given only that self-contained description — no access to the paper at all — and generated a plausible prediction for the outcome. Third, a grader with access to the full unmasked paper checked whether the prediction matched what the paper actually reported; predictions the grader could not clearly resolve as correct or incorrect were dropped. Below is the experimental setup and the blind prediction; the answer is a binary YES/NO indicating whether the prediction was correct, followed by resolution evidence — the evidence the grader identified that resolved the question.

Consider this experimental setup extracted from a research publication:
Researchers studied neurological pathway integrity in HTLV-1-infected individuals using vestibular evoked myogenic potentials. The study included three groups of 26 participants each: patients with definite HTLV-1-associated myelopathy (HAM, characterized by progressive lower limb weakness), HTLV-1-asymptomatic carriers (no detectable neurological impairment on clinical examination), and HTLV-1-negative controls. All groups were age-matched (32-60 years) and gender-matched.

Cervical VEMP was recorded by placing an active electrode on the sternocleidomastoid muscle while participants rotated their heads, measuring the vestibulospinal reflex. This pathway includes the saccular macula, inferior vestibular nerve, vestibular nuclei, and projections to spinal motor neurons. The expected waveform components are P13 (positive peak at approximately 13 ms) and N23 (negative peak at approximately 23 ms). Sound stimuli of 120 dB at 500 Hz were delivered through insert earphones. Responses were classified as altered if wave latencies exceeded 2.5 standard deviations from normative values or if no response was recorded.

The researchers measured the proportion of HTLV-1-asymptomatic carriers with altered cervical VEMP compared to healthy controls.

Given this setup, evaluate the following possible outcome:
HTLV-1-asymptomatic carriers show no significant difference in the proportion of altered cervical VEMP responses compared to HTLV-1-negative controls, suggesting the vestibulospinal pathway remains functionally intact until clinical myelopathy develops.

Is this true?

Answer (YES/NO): YES